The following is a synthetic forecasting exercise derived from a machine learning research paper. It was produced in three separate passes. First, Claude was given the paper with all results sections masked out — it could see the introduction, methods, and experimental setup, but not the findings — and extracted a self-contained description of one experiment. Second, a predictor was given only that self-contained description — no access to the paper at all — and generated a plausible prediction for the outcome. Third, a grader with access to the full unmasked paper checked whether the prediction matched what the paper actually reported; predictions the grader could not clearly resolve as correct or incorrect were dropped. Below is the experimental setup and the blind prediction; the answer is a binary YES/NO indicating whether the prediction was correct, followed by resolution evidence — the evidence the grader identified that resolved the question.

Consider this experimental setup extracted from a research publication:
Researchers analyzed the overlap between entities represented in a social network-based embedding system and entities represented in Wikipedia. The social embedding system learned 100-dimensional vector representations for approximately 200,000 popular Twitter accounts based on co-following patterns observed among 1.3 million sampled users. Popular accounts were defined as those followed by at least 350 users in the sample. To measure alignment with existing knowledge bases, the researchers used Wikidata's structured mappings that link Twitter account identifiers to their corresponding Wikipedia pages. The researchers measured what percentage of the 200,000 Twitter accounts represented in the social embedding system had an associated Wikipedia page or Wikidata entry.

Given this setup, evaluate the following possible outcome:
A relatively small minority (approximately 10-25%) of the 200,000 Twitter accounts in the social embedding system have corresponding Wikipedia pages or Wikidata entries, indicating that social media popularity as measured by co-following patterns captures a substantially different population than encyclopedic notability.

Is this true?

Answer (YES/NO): YES